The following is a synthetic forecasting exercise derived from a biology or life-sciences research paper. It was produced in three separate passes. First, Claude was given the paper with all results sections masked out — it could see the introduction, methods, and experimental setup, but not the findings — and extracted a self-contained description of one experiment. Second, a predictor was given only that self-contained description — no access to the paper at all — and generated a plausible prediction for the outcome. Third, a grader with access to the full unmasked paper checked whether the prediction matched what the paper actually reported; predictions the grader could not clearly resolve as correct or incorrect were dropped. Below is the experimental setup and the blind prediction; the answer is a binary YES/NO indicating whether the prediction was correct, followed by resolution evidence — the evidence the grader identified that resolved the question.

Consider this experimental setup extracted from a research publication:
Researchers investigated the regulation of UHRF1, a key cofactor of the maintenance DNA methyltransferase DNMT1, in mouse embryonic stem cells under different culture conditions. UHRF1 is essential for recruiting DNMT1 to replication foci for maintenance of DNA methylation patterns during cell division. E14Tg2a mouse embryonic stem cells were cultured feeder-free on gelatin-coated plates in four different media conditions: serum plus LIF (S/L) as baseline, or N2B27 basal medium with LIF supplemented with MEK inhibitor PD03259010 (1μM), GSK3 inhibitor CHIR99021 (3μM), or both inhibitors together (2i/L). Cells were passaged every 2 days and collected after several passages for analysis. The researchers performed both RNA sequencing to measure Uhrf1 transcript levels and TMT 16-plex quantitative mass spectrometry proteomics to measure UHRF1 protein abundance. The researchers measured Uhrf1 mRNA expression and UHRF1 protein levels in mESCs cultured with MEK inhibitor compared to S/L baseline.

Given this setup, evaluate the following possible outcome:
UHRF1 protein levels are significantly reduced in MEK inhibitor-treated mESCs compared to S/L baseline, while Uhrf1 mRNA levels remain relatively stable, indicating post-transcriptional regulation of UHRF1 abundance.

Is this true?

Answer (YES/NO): NO